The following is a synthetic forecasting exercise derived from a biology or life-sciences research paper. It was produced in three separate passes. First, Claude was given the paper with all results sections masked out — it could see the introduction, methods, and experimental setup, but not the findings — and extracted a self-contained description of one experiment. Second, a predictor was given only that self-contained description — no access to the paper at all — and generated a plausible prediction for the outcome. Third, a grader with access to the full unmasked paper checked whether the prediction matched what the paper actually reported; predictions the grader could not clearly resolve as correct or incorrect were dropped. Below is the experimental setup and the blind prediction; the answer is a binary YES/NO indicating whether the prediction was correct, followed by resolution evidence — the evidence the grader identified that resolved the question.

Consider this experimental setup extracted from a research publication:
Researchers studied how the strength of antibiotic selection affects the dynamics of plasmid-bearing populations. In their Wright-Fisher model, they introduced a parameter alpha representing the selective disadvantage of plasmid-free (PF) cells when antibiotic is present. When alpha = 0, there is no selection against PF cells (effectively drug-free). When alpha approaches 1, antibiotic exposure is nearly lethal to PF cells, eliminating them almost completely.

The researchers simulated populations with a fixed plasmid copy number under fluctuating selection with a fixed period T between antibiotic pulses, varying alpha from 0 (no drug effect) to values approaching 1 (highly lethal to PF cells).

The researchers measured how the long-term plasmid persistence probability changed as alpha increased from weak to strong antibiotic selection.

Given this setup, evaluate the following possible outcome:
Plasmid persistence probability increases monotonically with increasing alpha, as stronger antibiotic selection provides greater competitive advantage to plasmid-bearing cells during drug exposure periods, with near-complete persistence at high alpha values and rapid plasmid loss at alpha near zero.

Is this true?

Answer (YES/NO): NO